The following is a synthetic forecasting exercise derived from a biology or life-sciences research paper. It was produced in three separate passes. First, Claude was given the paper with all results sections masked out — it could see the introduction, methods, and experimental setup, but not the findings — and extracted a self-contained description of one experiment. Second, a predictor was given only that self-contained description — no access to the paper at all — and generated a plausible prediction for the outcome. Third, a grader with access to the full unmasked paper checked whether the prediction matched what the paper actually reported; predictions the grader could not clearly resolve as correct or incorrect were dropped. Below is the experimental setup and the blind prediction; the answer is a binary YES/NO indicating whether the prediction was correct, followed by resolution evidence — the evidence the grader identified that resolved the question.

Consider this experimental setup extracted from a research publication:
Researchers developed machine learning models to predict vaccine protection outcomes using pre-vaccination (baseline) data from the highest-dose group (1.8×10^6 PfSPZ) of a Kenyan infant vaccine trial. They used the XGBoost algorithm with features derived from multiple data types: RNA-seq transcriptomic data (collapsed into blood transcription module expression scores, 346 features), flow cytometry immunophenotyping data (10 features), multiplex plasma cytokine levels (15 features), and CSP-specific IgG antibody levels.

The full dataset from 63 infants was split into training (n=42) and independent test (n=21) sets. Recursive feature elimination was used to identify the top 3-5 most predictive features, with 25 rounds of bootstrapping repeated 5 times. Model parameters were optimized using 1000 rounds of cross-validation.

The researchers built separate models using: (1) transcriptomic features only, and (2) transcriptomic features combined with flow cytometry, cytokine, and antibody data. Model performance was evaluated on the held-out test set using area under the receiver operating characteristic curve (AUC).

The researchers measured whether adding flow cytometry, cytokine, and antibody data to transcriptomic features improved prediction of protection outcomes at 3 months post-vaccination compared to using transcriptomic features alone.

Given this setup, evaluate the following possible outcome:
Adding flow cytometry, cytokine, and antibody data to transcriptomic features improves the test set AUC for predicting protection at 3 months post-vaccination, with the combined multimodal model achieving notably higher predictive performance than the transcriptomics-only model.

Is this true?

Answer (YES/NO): YES